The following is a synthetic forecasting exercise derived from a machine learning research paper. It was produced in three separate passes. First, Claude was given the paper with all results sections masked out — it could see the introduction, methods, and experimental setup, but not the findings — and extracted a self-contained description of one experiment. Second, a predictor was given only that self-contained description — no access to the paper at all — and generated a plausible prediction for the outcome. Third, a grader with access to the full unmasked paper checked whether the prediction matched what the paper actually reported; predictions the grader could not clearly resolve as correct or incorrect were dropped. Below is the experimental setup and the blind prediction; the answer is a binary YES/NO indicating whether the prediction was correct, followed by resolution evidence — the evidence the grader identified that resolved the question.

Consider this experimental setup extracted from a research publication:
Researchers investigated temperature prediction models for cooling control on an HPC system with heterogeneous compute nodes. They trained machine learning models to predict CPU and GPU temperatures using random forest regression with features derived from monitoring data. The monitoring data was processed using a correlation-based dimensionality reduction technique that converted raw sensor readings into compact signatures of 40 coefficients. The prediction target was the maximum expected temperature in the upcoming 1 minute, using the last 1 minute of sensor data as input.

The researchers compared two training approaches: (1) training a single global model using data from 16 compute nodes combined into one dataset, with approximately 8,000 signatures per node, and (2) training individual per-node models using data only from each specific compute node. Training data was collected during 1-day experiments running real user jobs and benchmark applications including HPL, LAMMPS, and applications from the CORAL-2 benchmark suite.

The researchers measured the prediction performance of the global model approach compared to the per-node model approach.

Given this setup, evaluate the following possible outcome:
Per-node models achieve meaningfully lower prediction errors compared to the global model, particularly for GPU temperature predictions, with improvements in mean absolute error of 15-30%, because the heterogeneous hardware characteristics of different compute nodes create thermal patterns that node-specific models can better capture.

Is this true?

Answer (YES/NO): NO